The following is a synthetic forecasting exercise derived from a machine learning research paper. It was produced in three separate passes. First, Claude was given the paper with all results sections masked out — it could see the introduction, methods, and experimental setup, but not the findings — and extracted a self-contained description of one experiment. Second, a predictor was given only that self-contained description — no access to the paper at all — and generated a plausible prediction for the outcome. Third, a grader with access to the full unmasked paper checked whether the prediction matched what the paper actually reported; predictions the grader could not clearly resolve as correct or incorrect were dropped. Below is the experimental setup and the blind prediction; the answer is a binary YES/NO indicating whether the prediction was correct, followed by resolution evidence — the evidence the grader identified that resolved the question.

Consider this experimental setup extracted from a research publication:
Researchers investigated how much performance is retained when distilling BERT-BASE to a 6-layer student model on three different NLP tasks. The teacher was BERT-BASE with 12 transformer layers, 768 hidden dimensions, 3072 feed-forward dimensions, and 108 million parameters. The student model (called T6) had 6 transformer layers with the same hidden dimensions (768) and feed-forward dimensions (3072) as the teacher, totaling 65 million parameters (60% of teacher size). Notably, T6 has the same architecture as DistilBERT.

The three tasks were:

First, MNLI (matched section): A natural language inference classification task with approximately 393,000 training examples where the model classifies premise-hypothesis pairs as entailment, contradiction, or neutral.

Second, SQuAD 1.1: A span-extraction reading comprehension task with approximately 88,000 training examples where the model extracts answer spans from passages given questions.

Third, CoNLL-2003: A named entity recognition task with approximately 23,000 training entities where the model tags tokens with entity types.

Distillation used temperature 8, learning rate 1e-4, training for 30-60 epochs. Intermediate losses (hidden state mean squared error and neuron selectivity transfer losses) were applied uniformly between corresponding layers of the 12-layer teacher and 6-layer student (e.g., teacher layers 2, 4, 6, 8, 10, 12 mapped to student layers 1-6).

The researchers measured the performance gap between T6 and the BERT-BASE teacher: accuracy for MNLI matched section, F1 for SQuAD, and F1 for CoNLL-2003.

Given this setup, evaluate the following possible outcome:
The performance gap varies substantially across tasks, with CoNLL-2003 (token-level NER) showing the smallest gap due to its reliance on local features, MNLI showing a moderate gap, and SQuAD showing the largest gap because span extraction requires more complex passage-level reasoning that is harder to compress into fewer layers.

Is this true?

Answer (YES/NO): NO